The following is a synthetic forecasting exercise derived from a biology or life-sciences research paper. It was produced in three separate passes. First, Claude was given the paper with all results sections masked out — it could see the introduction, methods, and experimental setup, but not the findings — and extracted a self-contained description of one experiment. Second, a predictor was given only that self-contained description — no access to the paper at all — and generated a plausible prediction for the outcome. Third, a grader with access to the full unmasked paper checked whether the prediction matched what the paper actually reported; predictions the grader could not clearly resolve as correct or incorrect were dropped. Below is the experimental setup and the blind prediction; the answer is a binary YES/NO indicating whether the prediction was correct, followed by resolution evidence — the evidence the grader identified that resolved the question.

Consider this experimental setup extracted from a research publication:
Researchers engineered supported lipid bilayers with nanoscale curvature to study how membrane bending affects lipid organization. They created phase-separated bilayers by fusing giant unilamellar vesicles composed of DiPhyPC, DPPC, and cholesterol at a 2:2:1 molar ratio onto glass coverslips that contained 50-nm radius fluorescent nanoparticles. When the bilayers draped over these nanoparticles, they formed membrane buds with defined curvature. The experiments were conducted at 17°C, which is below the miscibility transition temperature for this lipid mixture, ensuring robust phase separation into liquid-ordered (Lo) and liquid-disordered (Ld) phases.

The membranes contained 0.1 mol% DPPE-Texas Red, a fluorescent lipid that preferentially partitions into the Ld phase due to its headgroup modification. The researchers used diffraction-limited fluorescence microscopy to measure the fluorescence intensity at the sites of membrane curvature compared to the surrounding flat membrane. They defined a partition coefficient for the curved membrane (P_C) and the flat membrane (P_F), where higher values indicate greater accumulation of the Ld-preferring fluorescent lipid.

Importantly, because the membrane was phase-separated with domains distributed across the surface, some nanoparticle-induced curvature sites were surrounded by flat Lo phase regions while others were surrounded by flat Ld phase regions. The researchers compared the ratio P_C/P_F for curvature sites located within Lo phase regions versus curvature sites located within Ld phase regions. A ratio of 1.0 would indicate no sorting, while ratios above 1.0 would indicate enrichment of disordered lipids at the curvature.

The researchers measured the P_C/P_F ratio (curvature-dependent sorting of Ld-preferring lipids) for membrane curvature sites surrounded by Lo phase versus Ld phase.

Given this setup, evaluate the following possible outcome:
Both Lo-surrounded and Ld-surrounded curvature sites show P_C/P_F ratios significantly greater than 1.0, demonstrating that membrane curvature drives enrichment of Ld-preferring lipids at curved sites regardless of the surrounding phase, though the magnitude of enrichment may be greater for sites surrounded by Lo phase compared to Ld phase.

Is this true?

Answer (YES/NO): YES